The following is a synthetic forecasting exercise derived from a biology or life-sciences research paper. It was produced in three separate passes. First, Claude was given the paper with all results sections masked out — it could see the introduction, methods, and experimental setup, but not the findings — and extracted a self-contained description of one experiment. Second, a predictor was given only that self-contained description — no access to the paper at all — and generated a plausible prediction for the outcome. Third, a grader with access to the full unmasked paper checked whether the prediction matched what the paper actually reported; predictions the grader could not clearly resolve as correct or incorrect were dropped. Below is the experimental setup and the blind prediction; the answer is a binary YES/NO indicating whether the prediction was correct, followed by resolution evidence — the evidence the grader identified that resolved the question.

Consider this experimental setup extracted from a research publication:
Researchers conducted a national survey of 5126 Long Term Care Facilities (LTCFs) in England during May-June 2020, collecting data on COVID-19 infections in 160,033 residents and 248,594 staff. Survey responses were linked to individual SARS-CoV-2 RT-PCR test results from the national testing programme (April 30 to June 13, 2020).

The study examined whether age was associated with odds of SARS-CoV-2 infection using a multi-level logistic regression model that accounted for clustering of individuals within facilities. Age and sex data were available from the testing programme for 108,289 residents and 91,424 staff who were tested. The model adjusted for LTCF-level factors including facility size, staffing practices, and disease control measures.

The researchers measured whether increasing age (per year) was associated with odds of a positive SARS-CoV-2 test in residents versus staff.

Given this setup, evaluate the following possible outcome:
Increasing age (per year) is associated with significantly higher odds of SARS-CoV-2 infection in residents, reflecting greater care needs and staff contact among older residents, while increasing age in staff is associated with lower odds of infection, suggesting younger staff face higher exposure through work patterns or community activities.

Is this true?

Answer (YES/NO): NO